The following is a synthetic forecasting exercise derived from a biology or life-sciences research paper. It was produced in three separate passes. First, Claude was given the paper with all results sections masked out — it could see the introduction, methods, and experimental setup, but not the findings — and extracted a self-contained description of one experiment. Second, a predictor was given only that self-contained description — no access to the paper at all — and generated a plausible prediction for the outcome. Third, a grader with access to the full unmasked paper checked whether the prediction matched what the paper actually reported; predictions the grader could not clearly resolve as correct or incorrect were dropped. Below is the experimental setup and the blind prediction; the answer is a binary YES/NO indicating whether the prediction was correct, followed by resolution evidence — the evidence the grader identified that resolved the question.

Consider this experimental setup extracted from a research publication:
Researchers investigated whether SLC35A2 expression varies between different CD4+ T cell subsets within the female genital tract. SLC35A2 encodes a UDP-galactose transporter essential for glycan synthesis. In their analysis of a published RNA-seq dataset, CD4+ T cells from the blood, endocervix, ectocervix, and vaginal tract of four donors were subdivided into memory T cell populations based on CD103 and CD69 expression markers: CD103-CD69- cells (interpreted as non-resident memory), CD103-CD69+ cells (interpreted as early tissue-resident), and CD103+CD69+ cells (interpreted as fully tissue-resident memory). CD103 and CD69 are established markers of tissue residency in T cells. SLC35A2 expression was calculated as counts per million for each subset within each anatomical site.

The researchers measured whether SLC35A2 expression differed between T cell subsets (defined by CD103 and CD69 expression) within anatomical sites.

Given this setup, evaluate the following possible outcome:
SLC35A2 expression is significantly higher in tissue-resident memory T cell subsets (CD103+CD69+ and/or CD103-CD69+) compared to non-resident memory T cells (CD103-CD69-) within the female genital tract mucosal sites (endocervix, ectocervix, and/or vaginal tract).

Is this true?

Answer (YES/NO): NO